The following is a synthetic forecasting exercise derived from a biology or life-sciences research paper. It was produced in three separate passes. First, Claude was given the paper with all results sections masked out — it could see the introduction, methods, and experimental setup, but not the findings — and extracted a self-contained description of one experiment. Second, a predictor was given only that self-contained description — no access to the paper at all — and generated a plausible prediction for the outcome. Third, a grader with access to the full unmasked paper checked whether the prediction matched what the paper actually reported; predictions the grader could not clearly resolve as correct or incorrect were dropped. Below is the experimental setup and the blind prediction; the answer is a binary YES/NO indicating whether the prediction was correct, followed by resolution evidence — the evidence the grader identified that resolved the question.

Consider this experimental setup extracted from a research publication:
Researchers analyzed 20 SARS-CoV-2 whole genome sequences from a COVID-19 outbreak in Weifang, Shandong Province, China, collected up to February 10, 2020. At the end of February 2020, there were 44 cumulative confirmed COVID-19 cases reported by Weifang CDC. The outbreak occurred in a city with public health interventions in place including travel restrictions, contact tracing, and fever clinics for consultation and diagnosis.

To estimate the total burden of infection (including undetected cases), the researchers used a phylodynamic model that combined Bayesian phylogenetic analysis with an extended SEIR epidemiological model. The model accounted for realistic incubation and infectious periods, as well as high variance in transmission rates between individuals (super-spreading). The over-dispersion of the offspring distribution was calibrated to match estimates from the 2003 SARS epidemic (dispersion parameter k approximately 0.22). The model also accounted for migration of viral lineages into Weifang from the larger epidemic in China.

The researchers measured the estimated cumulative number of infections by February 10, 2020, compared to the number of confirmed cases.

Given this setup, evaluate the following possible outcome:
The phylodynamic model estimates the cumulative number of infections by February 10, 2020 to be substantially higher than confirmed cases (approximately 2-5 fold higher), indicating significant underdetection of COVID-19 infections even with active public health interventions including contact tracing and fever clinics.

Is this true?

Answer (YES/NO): YES